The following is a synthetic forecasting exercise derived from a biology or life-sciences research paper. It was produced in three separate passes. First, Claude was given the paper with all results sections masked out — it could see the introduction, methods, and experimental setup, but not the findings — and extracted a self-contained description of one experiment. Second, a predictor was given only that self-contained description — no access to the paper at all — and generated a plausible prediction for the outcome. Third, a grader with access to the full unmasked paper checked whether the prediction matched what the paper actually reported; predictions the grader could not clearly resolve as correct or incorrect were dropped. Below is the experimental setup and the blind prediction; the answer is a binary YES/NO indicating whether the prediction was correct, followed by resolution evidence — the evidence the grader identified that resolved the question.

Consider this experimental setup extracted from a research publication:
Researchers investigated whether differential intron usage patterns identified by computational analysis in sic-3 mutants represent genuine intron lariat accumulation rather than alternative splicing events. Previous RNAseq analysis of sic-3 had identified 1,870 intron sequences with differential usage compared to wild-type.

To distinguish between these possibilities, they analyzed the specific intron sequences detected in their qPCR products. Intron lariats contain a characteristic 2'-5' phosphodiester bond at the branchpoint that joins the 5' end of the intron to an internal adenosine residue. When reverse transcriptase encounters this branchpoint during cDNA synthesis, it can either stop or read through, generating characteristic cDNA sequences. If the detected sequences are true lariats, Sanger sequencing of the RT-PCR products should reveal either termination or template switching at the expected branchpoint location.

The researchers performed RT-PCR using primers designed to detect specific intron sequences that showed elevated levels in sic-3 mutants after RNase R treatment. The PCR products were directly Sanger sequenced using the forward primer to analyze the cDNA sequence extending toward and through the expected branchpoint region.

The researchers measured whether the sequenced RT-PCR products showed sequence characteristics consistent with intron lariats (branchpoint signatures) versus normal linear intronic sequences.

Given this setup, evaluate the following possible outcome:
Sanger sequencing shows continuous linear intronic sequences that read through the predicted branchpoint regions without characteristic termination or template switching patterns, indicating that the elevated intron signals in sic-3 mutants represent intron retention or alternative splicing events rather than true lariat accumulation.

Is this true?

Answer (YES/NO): NO